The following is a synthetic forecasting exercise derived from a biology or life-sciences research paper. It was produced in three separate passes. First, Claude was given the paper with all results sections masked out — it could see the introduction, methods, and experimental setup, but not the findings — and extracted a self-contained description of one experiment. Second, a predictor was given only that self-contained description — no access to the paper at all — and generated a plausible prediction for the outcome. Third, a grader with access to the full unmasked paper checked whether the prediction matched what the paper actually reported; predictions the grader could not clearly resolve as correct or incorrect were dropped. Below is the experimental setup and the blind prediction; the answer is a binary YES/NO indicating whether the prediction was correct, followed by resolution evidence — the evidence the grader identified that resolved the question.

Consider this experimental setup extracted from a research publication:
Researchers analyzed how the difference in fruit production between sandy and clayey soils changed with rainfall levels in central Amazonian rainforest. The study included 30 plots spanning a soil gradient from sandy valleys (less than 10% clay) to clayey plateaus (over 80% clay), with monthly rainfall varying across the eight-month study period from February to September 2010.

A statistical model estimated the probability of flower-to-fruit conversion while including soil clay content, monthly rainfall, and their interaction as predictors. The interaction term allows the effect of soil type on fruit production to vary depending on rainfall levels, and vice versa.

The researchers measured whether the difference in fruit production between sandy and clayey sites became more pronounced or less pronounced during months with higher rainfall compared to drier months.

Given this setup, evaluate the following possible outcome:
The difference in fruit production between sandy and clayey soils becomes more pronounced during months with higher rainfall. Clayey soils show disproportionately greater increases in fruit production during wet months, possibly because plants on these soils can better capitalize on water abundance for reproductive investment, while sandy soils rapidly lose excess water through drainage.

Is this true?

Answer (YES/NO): NO